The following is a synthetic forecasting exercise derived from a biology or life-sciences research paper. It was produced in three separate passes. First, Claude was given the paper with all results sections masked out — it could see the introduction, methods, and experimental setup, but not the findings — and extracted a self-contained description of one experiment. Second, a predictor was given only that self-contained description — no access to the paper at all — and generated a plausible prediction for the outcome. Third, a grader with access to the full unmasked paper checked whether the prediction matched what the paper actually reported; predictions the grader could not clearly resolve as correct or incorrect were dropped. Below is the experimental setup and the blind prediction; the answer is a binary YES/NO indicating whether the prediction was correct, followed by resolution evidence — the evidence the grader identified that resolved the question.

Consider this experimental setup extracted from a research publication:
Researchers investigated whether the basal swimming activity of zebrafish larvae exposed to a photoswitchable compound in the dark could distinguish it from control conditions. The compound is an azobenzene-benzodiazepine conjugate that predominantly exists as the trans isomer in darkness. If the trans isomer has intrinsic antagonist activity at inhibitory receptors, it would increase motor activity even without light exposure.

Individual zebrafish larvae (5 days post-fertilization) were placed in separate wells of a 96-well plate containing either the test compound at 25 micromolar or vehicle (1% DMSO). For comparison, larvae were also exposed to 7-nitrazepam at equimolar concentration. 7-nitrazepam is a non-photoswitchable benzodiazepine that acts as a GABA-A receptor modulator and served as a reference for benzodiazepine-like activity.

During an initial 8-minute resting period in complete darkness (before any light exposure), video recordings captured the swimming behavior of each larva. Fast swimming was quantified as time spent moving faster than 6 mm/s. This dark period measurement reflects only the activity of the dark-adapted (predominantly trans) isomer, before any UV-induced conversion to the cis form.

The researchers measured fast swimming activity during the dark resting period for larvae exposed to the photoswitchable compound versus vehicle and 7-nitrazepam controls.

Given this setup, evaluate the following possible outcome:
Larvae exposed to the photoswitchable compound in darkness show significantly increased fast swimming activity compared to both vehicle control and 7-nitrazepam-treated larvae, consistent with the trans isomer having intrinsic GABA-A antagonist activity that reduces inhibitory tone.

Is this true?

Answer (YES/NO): NO